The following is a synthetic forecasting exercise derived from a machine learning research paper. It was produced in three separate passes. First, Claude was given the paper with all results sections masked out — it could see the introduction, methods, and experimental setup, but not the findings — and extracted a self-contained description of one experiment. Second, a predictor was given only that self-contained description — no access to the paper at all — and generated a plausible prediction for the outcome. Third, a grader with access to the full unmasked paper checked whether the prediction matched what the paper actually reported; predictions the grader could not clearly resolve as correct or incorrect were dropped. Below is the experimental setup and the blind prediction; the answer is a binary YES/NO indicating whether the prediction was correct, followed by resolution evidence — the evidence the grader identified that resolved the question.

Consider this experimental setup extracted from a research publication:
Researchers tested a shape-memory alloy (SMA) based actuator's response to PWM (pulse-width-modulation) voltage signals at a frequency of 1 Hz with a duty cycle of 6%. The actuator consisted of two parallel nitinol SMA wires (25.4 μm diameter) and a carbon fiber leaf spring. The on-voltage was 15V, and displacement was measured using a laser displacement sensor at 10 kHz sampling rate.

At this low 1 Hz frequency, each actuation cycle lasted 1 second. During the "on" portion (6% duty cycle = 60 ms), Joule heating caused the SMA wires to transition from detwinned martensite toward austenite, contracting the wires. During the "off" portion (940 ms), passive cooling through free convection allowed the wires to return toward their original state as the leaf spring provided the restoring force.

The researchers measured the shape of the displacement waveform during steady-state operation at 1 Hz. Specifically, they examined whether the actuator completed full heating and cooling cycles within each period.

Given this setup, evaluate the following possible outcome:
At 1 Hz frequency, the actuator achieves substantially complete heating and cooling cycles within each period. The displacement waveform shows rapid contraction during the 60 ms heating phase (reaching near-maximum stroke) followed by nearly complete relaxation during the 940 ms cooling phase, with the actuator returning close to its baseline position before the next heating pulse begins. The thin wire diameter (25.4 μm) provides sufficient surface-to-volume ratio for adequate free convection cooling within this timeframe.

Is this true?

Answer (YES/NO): YES